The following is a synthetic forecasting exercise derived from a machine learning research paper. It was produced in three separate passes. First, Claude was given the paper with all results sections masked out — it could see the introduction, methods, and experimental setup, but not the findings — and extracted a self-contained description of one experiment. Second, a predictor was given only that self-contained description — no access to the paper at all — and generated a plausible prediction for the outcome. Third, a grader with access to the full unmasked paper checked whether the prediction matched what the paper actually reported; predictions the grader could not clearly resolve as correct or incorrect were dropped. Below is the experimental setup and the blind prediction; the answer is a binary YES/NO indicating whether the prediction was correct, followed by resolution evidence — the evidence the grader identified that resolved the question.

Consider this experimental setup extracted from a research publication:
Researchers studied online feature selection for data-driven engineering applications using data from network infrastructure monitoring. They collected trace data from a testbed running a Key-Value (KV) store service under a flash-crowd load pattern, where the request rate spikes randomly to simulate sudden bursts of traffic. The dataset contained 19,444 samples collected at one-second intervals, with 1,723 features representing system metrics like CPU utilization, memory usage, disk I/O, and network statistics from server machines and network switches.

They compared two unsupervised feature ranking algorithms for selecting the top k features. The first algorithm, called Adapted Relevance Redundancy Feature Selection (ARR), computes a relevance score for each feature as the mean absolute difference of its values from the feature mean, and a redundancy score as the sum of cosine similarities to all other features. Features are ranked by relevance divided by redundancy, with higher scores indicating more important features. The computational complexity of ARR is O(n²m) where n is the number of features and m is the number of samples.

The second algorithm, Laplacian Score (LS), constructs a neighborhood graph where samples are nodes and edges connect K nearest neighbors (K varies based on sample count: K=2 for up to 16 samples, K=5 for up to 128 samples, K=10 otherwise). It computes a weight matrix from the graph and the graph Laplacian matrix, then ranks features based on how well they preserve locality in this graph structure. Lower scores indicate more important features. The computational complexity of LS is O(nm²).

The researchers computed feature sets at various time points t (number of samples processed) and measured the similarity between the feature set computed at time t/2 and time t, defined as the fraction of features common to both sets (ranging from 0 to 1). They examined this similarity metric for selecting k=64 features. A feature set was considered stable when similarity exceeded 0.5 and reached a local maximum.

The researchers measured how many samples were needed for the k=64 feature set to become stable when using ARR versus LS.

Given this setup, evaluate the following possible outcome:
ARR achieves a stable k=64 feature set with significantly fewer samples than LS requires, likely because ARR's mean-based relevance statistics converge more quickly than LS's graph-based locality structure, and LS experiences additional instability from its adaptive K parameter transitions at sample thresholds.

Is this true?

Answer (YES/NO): YES